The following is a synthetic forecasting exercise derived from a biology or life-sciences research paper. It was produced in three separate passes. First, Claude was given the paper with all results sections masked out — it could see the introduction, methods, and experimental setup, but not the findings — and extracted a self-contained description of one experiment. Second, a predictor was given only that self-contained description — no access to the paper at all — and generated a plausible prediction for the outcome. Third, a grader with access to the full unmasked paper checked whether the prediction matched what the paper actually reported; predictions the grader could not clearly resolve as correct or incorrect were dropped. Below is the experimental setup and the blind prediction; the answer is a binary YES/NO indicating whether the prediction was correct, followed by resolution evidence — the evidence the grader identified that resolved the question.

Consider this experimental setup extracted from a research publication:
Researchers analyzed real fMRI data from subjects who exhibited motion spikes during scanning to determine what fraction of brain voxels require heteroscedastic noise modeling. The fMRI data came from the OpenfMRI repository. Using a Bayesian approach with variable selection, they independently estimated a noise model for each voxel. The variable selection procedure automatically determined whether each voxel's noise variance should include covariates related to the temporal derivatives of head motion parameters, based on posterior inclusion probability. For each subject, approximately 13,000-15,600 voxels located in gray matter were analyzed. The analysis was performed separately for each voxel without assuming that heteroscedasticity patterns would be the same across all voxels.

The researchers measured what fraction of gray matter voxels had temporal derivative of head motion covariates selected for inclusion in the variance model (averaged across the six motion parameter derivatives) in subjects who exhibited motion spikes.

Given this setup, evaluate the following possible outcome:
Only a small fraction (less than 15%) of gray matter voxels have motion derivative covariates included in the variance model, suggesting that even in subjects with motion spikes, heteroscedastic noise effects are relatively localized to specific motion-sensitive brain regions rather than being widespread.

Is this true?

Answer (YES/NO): NO